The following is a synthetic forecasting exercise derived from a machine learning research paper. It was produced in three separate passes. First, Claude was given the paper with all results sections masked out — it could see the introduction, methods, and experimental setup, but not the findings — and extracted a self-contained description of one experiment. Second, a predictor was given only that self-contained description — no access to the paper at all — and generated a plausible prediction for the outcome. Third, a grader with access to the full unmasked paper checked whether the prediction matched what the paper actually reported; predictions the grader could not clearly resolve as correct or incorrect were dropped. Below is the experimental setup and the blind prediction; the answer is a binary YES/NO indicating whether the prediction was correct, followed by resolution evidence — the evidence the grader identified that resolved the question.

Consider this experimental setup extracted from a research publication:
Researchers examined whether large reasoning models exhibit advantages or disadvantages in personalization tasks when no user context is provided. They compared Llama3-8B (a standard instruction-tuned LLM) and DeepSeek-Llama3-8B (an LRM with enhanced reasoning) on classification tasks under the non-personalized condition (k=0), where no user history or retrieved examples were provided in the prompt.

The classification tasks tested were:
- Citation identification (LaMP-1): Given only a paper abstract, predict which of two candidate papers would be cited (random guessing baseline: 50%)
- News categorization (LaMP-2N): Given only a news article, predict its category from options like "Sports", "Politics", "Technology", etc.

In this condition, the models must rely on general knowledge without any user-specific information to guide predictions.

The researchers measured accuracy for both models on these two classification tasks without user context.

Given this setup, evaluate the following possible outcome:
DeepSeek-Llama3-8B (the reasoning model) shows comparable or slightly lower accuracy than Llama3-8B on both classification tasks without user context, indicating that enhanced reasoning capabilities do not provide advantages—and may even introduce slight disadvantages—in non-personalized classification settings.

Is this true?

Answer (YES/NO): YES